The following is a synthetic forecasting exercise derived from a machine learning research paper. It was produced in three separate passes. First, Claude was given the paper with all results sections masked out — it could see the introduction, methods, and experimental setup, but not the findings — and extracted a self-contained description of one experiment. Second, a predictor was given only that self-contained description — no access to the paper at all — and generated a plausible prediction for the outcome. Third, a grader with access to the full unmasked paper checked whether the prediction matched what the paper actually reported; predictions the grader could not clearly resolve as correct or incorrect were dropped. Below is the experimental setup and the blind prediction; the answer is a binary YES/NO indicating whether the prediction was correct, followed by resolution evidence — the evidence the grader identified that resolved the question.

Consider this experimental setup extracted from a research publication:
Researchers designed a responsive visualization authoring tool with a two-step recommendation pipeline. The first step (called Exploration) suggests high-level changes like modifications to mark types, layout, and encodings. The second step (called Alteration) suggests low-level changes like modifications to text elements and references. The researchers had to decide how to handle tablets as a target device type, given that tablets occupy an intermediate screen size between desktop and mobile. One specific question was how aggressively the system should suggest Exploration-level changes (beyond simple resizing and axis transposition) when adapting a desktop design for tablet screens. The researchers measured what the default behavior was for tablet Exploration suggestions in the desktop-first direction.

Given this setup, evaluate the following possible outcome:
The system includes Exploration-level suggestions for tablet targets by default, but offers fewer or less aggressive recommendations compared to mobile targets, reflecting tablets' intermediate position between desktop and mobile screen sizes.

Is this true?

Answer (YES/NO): YES